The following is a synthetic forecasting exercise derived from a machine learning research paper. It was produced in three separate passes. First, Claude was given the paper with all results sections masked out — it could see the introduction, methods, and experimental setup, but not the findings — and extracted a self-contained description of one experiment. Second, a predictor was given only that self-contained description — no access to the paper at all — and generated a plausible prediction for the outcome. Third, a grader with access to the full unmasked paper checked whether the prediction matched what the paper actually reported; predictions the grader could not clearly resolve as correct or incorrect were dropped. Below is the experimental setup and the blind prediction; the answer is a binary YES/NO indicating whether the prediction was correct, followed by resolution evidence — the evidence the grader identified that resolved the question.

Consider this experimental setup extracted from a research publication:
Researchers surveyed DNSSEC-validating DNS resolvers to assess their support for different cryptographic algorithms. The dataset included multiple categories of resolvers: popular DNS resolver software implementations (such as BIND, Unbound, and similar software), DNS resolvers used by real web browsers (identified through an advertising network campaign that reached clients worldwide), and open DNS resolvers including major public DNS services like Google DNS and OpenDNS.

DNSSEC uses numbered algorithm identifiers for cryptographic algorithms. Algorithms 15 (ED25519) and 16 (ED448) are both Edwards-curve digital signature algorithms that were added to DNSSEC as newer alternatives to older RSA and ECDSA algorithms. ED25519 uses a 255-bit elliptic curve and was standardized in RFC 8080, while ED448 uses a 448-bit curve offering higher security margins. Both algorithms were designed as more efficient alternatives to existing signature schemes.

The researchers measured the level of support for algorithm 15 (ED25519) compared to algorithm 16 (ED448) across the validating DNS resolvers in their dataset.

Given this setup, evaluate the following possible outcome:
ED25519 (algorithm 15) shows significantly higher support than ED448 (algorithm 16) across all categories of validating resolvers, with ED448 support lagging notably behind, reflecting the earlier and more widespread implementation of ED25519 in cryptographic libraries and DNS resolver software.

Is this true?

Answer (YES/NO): YES